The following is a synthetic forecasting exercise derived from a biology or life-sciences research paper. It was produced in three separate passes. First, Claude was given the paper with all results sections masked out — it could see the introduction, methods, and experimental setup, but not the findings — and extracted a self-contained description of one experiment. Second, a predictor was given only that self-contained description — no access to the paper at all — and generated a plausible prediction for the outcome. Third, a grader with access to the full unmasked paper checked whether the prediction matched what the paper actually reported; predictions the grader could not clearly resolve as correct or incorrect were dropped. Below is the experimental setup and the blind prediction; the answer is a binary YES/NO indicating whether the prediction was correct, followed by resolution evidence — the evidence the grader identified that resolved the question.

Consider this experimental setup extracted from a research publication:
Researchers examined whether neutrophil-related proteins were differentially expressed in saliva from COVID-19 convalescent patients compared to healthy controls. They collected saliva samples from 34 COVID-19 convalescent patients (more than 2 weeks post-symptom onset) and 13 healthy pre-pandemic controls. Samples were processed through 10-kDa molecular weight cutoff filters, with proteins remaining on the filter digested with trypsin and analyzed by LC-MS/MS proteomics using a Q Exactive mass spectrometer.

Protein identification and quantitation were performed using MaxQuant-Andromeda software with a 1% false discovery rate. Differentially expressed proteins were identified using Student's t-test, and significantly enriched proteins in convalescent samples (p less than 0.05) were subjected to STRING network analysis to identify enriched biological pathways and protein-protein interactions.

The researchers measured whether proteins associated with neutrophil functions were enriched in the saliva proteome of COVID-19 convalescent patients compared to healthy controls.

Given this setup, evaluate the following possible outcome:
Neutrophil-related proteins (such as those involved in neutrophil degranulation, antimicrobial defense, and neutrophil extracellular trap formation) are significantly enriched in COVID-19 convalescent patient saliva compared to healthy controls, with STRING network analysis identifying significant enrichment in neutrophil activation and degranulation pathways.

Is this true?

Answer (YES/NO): NO